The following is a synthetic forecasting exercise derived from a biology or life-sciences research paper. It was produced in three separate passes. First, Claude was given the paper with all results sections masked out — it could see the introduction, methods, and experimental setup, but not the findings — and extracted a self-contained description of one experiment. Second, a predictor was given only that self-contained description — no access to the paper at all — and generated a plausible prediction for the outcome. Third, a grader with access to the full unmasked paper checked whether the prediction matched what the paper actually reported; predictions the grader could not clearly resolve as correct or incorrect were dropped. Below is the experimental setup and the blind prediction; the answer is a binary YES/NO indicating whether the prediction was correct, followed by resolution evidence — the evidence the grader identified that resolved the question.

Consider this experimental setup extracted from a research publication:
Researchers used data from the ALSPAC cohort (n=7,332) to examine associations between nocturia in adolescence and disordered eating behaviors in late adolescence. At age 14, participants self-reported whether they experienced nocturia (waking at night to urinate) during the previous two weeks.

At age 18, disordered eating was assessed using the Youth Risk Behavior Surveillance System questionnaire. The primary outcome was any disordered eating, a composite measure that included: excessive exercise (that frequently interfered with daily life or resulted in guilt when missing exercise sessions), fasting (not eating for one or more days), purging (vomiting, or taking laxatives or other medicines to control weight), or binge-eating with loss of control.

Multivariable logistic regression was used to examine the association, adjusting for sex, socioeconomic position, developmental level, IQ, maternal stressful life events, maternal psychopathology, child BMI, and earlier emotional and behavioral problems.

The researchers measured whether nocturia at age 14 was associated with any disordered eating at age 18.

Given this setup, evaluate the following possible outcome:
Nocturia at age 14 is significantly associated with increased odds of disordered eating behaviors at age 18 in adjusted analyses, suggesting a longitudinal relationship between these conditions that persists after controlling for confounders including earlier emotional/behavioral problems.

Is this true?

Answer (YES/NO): YES